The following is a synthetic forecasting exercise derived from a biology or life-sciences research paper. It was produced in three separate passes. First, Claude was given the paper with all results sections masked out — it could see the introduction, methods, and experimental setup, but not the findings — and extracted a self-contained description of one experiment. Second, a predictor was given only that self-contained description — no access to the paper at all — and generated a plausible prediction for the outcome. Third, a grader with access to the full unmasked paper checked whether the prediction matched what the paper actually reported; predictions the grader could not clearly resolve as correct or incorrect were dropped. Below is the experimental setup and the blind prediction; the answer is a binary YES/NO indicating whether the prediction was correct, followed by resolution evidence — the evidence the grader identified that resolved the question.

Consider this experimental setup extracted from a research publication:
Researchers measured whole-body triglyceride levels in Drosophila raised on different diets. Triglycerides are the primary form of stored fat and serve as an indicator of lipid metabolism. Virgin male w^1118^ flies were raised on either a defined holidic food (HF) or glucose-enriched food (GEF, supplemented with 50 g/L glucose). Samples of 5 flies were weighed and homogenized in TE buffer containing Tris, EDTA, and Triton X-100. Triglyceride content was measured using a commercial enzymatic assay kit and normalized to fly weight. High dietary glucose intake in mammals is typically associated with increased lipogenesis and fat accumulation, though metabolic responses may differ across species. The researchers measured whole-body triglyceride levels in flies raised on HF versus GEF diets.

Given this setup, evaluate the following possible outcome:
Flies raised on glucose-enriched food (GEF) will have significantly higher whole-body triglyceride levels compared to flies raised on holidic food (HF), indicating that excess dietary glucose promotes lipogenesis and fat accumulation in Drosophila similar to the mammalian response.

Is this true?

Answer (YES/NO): NO